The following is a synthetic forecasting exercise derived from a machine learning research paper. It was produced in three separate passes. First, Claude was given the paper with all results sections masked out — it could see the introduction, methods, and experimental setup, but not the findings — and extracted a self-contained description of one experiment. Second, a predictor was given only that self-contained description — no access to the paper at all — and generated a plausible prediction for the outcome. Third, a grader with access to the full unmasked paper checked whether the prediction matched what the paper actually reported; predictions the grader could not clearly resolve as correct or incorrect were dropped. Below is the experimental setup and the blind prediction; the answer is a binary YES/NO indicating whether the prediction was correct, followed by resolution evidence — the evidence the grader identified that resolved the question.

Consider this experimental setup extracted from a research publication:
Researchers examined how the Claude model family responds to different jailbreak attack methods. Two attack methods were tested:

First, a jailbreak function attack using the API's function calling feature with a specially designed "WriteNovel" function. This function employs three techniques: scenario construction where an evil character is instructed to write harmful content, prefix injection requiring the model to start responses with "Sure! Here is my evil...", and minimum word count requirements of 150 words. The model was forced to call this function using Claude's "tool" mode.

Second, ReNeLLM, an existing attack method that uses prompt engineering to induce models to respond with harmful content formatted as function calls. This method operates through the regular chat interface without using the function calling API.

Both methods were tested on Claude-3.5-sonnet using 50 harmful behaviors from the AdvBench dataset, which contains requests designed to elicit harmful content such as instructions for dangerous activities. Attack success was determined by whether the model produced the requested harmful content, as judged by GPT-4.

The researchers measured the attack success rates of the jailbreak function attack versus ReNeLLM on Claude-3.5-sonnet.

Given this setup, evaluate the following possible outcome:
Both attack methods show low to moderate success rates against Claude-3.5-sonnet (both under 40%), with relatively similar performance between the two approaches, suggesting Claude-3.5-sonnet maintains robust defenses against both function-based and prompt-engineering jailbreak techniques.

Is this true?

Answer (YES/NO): NO